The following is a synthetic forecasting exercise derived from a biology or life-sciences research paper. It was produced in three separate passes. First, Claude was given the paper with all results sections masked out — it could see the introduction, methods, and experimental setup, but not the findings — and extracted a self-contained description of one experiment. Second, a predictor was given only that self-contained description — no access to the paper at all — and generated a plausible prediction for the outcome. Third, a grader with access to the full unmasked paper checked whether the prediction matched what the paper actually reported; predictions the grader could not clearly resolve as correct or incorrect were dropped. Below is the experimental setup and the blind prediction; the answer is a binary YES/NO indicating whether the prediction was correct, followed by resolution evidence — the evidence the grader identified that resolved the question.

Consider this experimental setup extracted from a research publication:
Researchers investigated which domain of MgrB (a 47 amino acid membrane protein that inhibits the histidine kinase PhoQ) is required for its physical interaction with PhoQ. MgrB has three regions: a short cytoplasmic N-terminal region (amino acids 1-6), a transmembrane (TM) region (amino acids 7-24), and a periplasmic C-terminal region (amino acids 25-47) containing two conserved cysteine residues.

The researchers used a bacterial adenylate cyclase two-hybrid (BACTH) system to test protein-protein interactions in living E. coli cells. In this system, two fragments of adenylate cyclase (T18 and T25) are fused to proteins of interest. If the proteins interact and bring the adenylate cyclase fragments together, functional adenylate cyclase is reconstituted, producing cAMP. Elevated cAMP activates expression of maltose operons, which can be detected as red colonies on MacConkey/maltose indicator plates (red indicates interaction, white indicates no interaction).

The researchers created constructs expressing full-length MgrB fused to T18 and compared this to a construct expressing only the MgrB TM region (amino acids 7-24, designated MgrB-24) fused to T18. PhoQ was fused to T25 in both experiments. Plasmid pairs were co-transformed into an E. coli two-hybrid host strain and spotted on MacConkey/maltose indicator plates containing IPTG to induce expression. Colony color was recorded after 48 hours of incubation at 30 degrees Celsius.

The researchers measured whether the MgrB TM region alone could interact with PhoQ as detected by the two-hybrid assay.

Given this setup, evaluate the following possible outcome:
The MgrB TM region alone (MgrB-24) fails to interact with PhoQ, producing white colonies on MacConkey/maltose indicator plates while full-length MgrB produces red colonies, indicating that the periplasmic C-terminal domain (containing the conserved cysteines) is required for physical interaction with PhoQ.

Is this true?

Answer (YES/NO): NO